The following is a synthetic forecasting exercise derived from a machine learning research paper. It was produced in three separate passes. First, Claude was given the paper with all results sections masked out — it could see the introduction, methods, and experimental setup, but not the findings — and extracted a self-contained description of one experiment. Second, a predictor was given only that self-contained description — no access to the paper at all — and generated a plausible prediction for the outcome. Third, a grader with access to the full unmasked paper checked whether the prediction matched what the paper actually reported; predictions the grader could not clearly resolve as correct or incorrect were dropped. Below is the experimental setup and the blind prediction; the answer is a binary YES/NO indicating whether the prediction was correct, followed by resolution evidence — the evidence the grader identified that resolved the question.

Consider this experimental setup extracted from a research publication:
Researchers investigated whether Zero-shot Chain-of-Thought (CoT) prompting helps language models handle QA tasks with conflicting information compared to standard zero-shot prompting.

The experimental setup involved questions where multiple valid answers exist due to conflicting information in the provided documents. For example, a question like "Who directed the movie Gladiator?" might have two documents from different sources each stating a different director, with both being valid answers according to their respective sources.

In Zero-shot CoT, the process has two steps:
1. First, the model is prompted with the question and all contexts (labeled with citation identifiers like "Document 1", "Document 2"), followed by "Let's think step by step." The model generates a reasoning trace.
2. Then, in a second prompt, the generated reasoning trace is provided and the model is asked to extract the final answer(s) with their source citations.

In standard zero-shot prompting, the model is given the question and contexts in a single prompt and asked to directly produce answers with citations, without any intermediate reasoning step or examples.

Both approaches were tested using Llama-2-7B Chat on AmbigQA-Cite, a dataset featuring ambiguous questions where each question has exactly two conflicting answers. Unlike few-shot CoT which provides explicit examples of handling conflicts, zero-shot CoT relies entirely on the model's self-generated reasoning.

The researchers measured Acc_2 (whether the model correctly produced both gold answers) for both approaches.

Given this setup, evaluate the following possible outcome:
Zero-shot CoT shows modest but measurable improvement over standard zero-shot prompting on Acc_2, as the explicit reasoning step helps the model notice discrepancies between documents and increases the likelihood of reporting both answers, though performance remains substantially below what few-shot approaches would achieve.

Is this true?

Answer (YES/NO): NO